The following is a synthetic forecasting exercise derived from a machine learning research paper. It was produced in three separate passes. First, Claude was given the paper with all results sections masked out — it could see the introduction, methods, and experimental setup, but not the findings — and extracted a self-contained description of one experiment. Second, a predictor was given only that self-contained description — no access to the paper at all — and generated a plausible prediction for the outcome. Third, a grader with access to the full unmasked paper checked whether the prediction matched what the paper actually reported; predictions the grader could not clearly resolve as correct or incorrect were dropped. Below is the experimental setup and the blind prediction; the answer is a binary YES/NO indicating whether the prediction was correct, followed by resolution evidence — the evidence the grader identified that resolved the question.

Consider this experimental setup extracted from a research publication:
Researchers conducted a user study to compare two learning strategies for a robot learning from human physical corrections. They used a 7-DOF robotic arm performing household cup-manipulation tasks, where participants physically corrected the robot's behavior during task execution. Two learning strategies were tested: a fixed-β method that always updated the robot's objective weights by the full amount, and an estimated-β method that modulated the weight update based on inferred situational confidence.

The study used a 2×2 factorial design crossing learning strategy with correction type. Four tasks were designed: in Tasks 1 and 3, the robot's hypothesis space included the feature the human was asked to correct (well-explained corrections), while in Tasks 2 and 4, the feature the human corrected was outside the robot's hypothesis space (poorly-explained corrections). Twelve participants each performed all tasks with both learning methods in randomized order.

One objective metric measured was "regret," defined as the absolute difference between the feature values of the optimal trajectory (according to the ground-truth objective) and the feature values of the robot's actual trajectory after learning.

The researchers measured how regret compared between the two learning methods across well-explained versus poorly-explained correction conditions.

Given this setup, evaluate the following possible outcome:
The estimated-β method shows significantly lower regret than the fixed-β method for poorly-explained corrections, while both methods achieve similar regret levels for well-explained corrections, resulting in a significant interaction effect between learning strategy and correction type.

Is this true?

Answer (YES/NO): YES